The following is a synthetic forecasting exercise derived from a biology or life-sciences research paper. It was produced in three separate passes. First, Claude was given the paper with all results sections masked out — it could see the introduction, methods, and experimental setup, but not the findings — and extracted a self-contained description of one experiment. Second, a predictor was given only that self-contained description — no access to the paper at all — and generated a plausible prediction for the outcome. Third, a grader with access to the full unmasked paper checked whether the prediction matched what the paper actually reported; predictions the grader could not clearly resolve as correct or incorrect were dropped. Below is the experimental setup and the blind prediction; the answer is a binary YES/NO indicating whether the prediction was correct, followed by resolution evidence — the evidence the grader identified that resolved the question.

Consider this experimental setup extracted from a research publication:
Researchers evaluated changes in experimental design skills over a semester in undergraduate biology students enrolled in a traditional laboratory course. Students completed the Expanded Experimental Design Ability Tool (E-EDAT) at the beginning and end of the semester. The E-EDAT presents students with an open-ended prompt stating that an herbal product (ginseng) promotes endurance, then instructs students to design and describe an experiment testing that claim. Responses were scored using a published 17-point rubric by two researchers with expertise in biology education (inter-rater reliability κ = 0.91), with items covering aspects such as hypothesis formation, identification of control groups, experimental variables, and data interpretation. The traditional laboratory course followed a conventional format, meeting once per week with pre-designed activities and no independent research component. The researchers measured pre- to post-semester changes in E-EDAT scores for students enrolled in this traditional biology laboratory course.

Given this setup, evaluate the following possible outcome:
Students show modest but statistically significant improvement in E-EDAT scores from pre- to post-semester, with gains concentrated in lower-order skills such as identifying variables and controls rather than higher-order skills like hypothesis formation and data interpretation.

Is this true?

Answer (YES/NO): NO